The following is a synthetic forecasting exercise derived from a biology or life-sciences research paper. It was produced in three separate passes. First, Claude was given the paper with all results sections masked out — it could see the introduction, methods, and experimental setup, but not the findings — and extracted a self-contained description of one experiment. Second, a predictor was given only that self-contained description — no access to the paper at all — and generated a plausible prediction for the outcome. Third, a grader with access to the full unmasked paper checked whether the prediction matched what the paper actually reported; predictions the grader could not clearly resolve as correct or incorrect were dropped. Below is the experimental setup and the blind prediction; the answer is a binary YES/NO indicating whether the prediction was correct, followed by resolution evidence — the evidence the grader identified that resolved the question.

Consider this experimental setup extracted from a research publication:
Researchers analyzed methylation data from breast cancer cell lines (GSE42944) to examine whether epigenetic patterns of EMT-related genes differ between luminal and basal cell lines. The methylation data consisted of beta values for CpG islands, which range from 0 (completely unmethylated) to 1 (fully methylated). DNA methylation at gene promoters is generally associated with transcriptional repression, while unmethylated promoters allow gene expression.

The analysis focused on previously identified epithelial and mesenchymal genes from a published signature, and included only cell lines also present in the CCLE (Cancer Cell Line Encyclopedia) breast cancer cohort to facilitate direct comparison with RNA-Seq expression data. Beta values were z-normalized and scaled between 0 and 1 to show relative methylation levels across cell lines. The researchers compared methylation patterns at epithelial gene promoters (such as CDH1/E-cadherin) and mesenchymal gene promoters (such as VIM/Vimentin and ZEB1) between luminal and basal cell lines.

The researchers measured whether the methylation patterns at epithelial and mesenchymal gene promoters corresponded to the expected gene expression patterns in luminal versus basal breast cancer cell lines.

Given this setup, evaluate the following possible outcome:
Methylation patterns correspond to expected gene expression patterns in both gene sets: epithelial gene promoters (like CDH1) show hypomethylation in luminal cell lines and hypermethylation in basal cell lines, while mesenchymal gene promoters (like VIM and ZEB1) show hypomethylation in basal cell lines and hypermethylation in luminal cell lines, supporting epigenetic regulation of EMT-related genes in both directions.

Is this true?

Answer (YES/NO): NO